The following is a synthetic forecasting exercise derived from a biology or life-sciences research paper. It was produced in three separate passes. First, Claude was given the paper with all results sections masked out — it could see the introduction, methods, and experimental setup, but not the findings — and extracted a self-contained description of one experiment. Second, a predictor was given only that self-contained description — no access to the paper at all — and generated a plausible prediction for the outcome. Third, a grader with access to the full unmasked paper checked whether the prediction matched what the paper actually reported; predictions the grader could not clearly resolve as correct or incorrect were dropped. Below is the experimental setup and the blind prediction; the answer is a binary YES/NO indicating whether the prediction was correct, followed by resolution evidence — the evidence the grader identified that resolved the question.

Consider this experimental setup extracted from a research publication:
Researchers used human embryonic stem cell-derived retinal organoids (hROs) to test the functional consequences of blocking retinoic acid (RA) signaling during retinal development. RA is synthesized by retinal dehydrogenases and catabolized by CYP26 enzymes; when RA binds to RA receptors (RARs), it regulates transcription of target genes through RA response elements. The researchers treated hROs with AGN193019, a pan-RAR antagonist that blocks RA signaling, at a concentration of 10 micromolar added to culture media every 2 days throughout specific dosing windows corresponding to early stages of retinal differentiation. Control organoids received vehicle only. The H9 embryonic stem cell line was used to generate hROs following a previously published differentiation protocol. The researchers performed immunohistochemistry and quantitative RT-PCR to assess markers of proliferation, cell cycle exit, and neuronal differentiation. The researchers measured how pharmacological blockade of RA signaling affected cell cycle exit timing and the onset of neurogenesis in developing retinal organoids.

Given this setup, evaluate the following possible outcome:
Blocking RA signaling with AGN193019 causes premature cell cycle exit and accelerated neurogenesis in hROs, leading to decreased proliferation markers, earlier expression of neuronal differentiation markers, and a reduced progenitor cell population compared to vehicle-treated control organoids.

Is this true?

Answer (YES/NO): NO